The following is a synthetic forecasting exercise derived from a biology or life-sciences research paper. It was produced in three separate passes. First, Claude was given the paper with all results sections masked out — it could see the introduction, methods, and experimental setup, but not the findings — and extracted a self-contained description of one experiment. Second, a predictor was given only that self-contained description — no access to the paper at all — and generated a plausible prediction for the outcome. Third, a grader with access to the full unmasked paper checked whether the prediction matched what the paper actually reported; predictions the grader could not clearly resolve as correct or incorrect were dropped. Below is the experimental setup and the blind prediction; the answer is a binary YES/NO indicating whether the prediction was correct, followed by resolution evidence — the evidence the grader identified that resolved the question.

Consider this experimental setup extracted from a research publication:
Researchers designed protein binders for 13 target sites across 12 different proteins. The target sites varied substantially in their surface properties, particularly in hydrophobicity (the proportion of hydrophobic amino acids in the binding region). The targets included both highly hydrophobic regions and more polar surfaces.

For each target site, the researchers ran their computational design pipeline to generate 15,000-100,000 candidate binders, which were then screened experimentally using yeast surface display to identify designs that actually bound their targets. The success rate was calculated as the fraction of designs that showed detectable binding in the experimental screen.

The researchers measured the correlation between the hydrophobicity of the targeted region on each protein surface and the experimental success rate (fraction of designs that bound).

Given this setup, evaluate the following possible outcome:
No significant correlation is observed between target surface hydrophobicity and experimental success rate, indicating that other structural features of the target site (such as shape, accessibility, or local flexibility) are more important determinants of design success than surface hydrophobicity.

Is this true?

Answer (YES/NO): NO